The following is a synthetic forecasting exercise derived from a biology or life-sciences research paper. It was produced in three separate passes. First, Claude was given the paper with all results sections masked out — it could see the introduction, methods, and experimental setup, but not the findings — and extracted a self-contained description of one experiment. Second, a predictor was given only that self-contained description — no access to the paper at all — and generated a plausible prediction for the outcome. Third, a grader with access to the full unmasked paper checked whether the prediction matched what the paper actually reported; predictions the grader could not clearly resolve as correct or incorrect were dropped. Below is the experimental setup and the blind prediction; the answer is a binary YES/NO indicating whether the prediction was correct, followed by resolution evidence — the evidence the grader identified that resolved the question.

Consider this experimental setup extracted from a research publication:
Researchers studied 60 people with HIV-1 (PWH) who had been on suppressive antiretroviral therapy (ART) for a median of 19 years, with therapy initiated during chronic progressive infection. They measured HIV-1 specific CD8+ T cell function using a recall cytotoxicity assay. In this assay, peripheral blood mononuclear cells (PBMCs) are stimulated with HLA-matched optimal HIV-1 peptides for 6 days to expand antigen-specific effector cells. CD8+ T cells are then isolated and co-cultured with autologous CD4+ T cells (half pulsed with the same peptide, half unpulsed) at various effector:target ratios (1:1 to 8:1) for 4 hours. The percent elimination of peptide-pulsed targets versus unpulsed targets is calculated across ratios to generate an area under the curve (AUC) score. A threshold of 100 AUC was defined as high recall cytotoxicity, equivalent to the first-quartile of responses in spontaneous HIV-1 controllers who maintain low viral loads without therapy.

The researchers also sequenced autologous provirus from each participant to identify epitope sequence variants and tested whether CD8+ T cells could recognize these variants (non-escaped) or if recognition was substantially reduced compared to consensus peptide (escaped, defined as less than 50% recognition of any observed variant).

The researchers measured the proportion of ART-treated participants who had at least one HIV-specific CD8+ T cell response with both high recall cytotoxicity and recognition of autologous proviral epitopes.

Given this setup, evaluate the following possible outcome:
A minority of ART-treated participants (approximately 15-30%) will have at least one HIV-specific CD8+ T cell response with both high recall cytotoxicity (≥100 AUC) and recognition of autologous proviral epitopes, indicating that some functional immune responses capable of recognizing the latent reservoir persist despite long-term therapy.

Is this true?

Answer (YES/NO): YES